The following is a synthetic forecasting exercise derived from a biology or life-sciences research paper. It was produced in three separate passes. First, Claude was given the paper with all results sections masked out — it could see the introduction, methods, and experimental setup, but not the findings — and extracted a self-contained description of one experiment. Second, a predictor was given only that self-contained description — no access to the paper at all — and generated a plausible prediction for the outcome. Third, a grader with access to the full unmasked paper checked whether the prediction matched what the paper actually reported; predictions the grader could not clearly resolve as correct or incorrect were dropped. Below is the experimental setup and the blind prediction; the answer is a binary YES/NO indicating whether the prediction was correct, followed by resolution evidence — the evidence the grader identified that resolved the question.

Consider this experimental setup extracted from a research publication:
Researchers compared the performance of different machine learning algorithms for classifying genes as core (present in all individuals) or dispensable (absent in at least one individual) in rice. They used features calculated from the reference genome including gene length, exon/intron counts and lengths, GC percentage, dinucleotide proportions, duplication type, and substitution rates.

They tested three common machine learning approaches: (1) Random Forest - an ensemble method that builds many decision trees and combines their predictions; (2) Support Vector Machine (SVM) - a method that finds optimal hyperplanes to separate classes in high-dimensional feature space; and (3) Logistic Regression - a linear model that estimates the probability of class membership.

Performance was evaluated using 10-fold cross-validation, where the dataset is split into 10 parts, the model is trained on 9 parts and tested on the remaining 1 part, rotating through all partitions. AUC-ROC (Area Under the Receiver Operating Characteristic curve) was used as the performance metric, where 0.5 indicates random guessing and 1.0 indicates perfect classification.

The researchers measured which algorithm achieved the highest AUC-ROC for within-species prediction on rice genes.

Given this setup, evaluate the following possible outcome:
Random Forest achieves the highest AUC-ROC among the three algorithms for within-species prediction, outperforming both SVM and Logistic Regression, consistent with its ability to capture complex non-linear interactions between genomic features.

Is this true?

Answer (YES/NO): NO